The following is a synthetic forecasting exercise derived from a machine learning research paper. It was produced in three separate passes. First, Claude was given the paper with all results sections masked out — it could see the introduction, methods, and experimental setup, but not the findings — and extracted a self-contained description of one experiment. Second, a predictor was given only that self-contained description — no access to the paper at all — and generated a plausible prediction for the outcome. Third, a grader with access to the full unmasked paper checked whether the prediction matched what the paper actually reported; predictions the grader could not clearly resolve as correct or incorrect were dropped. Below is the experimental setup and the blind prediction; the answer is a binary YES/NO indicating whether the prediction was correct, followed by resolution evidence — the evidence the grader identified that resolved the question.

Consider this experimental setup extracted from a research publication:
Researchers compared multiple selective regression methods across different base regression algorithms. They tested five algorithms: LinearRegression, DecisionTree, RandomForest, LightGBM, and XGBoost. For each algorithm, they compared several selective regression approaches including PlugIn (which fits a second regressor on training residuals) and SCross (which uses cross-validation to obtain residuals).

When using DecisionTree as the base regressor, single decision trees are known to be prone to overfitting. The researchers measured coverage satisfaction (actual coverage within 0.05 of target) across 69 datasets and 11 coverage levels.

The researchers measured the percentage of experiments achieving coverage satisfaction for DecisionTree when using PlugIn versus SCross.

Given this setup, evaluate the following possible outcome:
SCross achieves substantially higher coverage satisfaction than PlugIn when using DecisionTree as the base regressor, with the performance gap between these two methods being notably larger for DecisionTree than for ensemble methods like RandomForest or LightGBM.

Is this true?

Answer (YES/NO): YES